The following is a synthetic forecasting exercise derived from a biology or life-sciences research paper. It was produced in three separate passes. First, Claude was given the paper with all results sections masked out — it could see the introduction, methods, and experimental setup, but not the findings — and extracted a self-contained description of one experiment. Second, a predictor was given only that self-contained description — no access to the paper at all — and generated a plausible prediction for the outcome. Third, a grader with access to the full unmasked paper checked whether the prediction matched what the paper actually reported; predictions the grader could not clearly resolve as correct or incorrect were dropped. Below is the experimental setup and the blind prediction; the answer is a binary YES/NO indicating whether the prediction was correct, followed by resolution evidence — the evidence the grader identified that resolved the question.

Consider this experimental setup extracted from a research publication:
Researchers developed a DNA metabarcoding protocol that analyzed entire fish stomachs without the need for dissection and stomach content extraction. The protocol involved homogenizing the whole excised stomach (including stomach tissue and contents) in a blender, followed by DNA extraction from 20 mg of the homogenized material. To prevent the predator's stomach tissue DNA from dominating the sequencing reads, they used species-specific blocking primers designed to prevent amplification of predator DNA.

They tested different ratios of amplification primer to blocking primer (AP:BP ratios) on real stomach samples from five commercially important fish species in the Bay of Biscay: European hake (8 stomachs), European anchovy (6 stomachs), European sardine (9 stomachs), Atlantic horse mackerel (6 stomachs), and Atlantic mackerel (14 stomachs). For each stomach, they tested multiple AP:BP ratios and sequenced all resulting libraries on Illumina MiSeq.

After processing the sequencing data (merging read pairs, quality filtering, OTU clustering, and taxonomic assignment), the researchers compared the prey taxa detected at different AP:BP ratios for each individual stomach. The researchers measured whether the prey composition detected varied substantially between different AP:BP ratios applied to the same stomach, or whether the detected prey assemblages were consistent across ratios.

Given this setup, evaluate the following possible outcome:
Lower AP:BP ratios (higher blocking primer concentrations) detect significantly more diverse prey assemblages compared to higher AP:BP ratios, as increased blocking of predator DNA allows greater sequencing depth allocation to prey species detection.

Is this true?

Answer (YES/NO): NO